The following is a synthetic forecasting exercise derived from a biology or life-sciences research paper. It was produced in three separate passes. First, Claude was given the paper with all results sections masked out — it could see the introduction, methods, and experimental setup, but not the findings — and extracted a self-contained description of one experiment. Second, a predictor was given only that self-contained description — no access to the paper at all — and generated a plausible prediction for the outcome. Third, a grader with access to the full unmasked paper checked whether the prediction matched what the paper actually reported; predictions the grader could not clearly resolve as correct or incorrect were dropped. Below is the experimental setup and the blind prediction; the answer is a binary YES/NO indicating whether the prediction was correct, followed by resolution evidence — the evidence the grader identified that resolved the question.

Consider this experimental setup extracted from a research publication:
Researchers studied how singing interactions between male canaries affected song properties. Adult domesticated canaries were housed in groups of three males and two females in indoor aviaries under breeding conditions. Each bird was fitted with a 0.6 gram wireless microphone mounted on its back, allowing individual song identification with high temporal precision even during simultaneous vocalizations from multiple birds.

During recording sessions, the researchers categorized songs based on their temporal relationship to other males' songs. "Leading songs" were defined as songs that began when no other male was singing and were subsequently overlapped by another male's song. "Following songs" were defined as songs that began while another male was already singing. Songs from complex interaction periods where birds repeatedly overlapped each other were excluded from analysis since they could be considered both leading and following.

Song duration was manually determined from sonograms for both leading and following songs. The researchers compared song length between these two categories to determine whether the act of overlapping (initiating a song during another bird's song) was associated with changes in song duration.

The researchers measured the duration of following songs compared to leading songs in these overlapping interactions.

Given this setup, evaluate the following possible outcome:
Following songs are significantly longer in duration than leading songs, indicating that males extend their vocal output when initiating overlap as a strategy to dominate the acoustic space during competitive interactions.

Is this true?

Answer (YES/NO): NO